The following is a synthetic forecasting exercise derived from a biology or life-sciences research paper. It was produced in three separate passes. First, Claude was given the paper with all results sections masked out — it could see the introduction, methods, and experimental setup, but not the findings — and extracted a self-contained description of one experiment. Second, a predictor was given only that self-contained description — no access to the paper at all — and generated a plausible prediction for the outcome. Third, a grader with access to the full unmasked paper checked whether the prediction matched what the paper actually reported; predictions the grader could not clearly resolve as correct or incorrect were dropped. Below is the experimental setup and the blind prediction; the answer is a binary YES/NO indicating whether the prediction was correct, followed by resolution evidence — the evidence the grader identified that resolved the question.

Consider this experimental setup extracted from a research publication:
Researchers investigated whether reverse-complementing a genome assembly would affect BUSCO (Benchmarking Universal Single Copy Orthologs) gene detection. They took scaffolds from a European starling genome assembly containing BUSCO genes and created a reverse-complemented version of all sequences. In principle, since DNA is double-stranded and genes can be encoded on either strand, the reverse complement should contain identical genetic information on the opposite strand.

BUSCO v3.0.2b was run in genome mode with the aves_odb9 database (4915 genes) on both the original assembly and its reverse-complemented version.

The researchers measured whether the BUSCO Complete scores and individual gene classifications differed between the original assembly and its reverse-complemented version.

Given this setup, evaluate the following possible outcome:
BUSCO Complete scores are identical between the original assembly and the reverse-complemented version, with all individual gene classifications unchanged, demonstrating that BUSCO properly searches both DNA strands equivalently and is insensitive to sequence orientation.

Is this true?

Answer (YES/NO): NO